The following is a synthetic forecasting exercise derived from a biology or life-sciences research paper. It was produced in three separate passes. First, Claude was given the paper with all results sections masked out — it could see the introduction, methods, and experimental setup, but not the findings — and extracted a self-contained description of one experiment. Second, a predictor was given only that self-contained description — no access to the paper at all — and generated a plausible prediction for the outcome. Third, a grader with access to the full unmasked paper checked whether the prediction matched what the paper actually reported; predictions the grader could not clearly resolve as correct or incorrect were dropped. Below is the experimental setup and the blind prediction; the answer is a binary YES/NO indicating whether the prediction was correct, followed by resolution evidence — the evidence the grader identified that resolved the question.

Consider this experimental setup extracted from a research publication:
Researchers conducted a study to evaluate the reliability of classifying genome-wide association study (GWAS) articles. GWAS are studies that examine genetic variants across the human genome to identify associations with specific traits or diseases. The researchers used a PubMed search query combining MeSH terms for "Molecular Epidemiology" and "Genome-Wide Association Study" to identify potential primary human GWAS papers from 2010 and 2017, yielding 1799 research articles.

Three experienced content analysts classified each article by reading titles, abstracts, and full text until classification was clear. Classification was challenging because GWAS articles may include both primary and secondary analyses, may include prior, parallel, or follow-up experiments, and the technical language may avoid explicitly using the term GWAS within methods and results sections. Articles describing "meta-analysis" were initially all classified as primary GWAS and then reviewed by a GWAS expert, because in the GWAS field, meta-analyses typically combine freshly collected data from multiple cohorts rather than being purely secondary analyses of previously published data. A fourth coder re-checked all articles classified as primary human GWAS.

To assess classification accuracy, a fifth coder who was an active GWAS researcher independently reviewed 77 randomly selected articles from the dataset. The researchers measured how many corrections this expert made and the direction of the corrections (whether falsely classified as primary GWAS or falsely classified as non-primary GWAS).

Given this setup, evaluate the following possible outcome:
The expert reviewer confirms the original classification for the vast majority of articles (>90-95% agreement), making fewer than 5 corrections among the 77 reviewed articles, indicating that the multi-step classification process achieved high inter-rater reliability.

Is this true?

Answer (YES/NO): NO